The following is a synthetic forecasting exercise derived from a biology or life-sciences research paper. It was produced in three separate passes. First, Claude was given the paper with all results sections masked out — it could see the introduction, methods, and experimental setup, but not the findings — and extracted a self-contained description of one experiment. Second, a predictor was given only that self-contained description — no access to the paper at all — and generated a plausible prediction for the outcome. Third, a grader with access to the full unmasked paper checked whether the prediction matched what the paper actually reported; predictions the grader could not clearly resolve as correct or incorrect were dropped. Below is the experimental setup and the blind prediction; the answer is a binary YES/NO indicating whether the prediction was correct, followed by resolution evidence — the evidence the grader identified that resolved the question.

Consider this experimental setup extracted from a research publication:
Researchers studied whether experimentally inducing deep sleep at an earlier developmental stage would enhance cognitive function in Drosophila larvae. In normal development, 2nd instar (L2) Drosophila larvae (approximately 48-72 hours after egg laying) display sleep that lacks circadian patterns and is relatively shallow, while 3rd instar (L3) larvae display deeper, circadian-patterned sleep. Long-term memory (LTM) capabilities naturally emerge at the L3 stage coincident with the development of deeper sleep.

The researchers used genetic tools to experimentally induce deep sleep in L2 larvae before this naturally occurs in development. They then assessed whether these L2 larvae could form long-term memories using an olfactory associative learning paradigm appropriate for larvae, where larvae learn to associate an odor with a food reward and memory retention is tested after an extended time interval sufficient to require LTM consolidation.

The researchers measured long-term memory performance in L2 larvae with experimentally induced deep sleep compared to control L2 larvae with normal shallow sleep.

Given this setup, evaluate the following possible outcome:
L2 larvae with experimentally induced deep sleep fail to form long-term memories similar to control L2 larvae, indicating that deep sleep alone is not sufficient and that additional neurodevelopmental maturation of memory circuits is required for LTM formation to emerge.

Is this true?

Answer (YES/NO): NO